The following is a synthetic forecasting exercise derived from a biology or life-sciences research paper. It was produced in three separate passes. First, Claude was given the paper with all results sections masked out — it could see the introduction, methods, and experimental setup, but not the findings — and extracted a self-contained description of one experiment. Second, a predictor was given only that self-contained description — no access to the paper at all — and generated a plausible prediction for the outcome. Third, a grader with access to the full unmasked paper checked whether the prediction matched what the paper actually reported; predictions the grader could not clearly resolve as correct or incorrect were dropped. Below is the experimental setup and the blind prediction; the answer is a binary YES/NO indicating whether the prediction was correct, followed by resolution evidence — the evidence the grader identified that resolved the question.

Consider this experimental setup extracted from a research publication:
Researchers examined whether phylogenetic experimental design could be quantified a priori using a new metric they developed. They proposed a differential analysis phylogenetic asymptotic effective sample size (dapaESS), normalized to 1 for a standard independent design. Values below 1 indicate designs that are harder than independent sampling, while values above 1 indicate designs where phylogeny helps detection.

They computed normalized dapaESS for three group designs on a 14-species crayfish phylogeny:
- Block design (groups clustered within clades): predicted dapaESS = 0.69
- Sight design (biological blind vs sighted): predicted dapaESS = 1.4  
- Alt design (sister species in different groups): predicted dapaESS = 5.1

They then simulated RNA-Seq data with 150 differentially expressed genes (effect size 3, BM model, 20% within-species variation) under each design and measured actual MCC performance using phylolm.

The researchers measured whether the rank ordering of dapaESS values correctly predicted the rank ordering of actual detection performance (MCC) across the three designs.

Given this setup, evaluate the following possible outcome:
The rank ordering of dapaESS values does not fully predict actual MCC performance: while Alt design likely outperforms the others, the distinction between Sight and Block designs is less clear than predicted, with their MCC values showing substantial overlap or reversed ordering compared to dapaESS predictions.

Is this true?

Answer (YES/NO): NO